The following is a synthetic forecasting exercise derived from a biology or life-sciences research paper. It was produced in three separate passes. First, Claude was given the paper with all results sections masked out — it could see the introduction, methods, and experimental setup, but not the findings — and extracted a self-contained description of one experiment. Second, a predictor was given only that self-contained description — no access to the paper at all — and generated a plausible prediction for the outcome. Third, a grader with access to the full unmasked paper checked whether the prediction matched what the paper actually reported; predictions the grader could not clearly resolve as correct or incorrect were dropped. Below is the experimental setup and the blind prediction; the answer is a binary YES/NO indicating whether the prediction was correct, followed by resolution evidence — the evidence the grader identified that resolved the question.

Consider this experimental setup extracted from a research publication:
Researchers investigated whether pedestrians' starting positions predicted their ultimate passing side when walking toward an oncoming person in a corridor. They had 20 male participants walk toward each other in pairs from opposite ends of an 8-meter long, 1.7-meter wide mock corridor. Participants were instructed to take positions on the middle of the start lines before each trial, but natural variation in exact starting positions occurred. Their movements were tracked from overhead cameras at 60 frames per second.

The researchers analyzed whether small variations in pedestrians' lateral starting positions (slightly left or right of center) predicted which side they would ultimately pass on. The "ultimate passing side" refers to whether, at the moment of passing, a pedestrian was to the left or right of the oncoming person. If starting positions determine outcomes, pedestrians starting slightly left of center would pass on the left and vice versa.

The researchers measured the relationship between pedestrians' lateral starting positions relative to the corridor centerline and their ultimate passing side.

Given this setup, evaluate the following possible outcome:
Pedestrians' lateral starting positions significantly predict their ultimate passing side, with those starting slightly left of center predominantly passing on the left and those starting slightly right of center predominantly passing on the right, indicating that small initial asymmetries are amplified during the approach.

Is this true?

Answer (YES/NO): NO